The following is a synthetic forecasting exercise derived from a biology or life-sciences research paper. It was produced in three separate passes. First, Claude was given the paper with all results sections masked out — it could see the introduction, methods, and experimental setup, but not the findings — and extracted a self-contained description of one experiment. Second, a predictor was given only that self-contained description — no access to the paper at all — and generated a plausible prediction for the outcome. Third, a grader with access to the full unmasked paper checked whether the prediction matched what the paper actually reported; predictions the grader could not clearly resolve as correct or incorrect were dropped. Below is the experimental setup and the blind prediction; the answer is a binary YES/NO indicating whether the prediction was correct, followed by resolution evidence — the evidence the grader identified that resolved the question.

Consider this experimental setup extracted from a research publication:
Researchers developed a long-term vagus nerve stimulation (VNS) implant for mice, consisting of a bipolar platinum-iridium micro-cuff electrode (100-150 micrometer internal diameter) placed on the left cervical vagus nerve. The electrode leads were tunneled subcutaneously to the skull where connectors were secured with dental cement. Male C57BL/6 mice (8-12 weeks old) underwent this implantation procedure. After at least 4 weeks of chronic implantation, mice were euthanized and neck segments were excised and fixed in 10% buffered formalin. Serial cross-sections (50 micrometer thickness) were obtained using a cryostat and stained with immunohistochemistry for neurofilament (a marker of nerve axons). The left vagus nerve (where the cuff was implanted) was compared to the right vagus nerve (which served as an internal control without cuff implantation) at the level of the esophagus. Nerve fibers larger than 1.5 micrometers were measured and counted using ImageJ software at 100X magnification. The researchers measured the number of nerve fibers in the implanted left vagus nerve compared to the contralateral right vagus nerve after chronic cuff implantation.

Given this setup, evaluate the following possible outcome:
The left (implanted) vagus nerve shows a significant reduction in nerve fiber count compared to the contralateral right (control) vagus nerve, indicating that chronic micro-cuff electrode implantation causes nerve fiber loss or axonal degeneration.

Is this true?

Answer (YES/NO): NO